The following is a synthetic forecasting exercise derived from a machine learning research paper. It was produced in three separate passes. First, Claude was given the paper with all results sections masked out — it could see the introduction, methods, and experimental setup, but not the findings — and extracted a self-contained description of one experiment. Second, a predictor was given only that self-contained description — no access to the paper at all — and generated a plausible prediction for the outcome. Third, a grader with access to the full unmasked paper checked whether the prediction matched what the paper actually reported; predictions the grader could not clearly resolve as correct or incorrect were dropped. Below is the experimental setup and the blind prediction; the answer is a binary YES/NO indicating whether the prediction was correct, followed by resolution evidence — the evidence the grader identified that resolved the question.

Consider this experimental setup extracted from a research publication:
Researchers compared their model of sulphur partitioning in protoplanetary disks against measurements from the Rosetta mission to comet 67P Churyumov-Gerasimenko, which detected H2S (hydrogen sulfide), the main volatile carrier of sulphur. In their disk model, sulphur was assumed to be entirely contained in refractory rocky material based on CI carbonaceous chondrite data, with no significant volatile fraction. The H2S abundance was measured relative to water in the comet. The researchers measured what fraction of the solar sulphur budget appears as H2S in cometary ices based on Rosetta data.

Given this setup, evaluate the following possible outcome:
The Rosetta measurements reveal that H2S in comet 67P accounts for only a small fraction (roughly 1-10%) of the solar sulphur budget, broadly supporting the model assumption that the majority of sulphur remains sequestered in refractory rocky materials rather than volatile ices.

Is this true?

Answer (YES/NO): YES